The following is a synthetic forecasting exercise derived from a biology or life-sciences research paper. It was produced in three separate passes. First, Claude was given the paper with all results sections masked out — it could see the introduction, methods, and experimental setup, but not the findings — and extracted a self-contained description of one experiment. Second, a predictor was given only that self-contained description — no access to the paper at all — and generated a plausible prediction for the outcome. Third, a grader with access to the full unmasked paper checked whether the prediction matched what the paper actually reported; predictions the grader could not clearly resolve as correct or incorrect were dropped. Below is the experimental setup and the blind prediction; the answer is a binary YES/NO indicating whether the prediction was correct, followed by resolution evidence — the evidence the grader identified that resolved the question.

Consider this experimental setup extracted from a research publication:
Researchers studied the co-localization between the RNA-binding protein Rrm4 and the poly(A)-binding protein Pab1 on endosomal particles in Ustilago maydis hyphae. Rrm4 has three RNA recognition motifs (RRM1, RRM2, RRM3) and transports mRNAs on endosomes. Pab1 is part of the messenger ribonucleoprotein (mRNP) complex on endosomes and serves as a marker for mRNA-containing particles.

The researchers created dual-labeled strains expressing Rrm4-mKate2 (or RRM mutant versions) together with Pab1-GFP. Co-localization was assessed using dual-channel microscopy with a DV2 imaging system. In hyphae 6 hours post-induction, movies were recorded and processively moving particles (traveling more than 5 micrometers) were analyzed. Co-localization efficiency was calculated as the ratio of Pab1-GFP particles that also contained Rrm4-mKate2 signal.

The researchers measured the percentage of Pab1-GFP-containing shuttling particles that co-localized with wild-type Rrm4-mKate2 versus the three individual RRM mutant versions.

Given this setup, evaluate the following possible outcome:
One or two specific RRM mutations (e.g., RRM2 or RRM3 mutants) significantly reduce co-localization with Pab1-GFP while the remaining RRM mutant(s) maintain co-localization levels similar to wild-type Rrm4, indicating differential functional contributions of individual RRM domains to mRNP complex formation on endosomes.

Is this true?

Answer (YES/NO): NO